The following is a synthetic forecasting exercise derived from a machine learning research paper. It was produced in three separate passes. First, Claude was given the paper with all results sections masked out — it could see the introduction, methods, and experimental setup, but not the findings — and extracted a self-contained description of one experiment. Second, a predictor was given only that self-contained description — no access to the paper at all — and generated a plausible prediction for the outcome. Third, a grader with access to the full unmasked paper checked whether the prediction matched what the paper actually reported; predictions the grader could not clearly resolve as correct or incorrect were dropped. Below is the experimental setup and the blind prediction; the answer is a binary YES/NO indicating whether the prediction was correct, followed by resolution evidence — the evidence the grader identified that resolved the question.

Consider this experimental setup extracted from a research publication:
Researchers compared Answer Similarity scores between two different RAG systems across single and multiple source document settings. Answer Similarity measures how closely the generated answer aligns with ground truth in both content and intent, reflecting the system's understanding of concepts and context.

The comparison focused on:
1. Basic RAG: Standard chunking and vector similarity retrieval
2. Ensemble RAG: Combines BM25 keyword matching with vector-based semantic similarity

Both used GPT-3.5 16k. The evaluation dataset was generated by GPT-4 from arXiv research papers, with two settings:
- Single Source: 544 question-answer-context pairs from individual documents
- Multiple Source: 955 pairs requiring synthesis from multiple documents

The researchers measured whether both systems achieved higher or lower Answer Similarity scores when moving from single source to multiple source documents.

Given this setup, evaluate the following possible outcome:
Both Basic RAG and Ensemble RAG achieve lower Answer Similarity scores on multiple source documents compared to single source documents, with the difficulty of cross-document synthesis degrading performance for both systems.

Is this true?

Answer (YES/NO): YES